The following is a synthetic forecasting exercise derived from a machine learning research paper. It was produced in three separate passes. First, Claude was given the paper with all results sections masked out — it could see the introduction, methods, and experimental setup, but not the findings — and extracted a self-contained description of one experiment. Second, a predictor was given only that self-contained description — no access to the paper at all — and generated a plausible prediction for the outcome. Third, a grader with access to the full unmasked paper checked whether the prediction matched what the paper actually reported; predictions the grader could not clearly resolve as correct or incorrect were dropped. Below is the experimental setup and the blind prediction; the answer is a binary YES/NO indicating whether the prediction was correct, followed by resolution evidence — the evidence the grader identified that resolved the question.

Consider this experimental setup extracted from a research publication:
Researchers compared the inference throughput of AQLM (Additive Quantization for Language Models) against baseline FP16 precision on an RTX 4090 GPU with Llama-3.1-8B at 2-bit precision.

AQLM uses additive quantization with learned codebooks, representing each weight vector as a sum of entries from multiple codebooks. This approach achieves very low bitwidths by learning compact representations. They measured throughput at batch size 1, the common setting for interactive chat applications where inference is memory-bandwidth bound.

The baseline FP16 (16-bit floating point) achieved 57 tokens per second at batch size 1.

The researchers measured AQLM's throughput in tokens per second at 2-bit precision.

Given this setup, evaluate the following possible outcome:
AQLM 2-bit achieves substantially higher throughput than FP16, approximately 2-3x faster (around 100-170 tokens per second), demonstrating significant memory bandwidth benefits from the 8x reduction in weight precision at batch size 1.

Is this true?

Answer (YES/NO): NO